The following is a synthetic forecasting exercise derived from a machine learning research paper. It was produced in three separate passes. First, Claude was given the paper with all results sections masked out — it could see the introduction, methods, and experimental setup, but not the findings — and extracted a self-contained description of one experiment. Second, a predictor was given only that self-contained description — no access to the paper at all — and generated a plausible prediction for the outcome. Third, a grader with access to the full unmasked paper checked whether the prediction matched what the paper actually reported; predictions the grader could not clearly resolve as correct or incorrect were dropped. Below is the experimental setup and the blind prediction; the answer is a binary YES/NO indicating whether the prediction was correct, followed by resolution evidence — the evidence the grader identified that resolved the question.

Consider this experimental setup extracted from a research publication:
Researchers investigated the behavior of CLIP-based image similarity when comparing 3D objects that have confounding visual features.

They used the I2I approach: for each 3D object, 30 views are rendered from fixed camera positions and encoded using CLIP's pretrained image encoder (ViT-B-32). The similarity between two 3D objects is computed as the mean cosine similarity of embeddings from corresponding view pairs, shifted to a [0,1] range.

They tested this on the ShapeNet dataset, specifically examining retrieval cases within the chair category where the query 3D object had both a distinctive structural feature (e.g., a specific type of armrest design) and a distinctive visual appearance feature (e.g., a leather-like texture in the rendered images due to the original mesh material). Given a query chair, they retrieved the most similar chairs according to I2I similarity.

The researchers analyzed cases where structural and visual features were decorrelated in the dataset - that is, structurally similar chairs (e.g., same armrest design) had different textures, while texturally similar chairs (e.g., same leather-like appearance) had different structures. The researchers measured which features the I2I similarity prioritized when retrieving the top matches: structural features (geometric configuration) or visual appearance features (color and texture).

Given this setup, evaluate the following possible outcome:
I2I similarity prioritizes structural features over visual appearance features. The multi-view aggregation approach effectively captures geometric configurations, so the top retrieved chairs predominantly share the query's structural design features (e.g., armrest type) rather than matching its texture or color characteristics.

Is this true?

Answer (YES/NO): NO